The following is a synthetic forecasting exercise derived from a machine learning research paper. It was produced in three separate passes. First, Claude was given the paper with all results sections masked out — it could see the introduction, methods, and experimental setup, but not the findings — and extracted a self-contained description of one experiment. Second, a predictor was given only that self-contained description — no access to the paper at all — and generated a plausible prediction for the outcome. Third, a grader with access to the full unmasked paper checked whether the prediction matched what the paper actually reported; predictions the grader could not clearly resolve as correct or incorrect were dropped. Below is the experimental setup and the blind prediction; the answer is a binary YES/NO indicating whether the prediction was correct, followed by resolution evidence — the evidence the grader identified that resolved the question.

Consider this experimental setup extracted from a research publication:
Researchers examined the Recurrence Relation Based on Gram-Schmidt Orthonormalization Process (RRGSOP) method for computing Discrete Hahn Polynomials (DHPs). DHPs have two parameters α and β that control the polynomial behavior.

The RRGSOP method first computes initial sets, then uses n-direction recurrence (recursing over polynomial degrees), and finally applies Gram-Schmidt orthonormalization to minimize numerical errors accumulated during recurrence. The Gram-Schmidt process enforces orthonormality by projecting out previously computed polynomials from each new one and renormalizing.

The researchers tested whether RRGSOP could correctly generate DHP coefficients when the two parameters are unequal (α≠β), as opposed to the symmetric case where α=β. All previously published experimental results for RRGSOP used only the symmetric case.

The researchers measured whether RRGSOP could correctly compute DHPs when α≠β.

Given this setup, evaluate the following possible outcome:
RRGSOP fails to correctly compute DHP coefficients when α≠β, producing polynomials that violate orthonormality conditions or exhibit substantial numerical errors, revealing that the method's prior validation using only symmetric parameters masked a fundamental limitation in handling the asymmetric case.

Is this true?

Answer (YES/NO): YES